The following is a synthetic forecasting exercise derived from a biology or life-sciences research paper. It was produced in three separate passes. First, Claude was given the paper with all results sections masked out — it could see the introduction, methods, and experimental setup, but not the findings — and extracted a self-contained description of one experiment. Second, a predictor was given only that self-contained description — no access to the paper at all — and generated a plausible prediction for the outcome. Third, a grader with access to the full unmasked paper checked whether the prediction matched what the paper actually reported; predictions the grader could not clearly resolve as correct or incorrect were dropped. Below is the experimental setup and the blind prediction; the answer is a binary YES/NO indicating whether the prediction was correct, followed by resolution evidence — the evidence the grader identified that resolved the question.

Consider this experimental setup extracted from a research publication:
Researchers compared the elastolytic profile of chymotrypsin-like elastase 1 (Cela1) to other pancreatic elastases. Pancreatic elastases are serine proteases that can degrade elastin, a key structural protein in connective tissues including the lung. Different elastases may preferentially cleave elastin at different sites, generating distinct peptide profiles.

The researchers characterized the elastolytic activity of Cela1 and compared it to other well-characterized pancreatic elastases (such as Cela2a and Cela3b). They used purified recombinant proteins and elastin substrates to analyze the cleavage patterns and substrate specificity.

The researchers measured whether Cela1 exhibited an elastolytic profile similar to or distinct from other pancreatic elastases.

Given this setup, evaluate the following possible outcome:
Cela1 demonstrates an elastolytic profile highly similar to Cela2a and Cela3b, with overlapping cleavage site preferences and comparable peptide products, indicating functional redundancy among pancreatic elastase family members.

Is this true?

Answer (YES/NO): NO